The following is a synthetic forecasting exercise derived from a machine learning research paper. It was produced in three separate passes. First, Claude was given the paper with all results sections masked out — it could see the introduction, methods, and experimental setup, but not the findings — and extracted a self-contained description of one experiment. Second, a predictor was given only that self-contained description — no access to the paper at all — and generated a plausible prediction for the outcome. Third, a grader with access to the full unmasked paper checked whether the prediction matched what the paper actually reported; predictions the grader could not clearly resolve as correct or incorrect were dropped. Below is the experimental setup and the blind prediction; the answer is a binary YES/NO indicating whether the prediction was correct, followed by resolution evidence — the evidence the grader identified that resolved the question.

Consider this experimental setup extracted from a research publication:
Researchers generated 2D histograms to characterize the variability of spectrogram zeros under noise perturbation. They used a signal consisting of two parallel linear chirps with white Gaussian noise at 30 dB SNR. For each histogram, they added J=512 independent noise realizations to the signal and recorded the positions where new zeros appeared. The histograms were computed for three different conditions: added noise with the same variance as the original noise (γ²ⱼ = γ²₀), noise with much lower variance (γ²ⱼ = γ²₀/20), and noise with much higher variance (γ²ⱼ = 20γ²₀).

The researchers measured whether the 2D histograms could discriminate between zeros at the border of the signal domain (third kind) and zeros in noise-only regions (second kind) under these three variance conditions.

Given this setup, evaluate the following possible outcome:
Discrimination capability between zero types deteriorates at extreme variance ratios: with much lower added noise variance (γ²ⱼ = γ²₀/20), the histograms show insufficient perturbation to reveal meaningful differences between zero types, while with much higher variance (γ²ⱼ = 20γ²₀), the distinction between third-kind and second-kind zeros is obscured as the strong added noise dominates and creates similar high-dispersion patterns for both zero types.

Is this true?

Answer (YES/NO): YES